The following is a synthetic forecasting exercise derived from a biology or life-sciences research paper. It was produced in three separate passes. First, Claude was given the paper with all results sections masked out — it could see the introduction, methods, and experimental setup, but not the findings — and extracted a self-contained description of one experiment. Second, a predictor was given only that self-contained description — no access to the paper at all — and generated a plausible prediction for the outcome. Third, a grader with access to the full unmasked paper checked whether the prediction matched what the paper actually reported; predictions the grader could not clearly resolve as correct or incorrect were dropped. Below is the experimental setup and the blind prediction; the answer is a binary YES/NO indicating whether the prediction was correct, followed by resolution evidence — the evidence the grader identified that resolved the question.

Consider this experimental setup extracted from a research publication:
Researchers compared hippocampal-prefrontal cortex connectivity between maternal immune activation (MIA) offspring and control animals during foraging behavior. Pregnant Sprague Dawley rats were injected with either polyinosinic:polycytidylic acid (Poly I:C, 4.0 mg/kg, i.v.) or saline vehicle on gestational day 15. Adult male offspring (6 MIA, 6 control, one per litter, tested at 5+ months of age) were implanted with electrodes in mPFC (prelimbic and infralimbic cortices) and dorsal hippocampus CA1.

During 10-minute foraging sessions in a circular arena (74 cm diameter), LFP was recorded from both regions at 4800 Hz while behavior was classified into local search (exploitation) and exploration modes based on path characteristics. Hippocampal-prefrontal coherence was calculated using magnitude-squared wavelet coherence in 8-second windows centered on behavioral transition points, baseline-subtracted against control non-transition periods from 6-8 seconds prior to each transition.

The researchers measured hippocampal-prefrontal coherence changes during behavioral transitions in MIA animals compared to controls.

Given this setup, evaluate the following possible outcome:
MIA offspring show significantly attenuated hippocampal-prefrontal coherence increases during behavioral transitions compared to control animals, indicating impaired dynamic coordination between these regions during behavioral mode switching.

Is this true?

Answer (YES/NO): YES